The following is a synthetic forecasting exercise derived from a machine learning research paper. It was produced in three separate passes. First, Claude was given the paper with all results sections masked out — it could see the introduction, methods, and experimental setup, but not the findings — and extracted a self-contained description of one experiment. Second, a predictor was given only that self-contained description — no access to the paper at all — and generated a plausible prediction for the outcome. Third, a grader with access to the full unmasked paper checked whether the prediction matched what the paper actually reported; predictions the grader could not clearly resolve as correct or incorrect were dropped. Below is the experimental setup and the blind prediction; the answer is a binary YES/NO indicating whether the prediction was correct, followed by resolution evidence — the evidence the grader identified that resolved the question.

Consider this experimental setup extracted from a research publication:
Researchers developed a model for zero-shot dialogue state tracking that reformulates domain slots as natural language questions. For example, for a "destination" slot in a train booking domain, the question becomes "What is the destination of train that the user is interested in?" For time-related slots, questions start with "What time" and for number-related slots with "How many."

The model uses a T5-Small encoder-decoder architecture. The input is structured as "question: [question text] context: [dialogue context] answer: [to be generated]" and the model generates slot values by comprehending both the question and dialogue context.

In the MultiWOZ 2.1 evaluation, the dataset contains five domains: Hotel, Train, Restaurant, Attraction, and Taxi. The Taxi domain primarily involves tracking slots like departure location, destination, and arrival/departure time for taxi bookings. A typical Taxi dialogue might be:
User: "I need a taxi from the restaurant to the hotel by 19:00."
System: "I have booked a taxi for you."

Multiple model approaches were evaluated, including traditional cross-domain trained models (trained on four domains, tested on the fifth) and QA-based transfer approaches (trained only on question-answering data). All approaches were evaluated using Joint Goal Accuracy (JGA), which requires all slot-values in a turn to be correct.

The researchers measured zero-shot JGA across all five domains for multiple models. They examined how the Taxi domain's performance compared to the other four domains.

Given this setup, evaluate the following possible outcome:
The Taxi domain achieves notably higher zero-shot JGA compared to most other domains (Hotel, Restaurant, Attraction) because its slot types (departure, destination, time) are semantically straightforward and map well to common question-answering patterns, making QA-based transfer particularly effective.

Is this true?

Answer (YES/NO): NO